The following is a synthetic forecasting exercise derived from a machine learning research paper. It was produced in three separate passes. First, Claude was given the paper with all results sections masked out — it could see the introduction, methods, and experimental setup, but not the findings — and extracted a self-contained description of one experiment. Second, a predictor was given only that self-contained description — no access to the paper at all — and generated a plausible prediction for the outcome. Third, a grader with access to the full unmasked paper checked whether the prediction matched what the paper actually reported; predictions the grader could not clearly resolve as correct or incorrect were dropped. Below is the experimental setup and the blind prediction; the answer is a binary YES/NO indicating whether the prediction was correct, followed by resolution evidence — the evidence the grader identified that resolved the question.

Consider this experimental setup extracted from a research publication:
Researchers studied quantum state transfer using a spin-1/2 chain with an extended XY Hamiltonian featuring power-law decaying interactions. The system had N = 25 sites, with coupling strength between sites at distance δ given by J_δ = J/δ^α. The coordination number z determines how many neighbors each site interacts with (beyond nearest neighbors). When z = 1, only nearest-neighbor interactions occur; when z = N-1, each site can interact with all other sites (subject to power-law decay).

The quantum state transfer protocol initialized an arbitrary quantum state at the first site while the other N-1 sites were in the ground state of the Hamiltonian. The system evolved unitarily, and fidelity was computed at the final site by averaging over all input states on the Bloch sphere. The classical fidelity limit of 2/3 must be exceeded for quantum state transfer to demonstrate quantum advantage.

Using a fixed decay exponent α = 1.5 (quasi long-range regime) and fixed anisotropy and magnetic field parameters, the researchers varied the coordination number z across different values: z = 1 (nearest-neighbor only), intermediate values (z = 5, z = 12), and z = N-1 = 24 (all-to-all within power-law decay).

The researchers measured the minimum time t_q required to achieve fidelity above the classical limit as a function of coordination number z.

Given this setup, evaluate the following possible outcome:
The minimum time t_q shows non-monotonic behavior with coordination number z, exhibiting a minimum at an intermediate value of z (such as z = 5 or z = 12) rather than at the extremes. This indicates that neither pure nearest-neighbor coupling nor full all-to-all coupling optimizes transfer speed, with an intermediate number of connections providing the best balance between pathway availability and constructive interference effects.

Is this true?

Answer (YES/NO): NO